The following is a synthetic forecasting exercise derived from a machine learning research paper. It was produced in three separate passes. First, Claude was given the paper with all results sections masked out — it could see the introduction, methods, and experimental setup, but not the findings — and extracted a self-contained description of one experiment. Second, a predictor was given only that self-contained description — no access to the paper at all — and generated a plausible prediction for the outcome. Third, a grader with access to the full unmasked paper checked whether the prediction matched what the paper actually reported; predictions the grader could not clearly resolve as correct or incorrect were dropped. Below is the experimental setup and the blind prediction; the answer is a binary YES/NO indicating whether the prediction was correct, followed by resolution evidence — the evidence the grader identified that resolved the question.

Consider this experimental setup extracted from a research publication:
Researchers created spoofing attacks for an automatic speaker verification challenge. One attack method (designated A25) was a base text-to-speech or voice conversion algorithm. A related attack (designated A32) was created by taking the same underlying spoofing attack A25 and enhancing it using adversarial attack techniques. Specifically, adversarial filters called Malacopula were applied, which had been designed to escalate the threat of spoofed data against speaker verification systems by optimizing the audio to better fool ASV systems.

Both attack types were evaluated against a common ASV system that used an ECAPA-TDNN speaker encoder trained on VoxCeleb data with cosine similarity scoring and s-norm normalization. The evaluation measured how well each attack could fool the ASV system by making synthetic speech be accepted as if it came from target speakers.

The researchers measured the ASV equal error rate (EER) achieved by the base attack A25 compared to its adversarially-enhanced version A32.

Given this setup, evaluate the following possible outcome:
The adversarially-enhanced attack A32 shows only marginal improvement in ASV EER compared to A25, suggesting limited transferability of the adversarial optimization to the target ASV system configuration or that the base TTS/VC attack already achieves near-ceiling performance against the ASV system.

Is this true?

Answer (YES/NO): NO